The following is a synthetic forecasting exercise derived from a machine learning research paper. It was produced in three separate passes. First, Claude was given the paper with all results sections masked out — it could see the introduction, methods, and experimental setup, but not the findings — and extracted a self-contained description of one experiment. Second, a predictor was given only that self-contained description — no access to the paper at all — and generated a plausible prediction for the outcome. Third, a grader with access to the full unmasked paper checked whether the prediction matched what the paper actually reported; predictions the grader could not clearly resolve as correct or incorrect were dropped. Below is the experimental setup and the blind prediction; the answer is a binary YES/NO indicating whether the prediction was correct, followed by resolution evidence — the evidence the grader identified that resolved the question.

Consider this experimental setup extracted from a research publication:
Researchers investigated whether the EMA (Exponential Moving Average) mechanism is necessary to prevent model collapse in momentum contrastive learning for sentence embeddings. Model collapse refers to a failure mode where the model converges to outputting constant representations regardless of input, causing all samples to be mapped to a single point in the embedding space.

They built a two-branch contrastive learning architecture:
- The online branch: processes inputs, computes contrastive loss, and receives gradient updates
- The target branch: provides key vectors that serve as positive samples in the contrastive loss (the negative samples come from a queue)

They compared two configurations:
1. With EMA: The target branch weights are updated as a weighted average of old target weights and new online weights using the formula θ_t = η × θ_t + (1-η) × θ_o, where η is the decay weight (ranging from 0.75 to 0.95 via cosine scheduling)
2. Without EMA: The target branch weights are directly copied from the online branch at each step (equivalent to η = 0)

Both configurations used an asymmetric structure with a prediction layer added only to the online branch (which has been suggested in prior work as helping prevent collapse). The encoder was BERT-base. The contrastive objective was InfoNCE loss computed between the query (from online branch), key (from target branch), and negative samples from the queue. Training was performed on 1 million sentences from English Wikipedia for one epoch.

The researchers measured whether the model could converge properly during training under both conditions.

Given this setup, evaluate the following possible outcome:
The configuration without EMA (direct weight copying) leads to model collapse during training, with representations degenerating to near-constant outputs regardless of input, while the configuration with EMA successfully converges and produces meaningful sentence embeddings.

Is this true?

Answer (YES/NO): YES